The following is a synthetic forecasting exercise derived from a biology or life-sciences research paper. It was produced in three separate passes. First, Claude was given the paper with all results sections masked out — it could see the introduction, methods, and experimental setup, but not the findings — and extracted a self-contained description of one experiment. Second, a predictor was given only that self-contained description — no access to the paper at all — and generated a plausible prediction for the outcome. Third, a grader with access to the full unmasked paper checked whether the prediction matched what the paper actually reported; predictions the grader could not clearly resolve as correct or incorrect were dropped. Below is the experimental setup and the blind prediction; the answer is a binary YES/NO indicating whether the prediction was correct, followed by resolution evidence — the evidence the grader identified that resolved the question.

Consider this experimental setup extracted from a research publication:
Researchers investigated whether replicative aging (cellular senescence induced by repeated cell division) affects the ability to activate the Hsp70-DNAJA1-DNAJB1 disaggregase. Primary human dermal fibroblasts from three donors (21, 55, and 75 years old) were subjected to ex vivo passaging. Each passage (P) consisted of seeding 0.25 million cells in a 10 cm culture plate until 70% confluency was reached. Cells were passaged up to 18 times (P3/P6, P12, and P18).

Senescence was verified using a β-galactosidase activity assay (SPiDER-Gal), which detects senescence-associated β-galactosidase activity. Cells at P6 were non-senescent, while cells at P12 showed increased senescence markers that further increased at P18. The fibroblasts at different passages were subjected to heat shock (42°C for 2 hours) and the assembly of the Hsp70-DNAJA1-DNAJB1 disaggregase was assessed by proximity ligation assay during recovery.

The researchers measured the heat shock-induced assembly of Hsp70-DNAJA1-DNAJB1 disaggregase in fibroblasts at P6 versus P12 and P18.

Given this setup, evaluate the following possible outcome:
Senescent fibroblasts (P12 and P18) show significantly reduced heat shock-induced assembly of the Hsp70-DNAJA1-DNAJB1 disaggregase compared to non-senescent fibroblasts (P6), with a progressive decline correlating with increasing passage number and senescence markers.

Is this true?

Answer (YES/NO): NO